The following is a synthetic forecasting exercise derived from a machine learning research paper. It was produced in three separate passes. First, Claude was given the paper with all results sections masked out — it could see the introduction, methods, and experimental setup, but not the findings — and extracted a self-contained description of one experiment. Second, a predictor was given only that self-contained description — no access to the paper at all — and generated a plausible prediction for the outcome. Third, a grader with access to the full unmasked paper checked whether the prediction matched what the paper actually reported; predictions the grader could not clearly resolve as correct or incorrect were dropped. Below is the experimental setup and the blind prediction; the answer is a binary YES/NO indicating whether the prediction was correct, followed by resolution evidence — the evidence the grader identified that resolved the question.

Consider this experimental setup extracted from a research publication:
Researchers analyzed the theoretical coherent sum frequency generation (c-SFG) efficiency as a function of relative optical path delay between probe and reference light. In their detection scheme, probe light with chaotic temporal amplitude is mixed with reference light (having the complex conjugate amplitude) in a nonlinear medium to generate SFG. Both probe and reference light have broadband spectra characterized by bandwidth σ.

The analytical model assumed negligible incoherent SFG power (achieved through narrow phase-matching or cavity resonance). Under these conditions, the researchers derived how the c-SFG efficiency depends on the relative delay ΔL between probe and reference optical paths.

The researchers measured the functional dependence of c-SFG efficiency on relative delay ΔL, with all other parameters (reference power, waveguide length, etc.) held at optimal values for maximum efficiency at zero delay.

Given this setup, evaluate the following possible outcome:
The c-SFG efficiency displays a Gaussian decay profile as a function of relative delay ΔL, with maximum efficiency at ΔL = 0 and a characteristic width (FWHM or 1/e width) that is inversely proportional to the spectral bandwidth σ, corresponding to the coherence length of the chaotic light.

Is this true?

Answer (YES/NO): YES